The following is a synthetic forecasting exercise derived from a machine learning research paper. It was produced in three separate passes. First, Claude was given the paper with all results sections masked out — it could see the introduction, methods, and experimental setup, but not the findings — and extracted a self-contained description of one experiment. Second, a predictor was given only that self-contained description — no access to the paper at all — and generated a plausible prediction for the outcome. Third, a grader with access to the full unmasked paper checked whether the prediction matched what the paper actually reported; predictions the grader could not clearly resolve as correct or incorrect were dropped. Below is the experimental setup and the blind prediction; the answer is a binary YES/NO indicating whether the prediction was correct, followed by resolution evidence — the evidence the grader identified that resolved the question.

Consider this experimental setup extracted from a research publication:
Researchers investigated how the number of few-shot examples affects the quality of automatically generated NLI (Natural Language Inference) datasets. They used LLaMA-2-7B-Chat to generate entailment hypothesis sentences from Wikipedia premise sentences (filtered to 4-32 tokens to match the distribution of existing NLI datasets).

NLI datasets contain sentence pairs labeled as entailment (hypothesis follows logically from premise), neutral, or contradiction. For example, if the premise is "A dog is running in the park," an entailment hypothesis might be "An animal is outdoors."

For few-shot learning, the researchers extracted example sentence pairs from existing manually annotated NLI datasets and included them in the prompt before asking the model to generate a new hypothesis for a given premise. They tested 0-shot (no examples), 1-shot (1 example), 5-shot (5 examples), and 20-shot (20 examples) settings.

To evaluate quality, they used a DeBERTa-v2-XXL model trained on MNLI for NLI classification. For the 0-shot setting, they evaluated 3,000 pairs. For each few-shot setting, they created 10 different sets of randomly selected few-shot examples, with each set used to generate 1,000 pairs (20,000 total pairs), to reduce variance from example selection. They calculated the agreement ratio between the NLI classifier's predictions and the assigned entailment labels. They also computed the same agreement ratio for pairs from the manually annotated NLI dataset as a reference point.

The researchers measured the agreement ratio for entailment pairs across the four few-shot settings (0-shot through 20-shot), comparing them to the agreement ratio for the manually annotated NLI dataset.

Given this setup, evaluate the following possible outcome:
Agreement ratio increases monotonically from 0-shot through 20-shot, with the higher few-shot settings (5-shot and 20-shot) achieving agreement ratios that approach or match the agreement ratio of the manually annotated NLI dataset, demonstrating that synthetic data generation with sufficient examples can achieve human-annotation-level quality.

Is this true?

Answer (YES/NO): YES